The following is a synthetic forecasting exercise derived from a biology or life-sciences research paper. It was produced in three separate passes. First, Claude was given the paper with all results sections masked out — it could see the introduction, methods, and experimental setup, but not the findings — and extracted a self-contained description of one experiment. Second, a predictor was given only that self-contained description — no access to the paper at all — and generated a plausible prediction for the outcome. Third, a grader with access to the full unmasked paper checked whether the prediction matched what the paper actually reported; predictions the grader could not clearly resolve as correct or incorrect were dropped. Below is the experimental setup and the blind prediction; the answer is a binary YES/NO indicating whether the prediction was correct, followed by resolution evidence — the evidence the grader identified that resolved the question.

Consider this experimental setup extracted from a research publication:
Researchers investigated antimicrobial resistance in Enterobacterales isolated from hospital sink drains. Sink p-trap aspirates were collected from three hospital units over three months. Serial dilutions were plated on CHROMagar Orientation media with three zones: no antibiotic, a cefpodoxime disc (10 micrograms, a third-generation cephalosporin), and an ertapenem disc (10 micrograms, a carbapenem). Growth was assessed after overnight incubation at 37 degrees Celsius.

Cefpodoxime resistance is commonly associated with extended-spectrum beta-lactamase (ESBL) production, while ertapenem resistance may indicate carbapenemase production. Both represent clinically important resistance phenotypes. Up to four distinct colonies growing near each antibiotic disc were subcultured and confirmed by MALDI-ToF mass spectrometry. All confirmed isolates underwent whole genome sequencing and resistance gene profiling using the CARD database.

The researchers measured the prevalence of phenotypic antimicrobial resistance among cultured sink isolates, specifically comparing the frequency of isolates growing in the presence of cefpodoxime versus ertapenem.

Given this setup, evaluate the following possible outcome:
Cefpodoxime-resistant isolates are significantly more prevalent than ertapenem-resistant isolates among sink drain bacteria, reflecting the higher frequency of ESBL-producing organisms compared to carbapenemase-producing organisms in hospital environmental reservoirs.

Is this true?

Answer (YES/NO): YES